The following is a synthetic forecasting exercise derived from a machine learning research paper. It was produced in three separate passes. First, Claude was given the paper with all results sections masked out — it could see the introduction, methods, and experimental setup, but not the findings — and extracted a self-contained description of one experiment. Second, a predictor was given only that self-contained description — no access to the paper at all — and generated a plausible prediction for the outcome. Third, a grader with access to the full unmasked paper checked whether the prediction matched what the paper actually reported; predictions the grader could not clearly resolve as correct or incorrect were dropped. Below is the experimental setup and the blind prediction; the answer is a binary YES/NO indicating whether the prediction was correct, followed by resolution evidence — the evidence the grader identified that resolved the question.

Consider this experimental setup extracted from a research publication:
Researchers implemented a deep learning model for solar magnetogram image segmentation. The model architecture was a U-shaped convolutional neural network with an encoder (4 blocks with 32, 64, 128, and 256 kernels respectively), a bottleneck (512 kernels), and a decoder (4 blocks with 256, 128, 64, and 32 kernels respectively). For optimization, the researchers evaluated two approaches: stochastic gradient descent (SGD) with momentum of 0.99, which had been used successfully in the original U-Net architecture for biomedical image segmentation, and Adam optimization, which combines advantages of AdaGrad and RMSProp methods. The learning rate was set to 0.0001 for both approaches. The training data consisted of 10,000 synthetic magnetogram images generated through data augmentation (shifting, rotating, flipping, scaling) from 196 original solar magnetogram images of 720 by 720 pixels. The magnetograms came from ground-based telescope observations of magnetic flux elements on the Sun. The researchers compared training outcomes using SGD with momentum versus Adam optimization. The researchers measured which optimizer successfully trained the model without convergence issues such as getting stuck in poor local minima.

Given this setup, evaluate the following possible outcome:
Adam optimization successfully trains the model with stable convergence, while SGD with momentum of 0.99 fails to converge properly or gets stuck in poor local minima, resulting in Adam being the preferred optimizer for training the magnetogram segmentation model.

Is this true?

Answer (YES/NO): YES